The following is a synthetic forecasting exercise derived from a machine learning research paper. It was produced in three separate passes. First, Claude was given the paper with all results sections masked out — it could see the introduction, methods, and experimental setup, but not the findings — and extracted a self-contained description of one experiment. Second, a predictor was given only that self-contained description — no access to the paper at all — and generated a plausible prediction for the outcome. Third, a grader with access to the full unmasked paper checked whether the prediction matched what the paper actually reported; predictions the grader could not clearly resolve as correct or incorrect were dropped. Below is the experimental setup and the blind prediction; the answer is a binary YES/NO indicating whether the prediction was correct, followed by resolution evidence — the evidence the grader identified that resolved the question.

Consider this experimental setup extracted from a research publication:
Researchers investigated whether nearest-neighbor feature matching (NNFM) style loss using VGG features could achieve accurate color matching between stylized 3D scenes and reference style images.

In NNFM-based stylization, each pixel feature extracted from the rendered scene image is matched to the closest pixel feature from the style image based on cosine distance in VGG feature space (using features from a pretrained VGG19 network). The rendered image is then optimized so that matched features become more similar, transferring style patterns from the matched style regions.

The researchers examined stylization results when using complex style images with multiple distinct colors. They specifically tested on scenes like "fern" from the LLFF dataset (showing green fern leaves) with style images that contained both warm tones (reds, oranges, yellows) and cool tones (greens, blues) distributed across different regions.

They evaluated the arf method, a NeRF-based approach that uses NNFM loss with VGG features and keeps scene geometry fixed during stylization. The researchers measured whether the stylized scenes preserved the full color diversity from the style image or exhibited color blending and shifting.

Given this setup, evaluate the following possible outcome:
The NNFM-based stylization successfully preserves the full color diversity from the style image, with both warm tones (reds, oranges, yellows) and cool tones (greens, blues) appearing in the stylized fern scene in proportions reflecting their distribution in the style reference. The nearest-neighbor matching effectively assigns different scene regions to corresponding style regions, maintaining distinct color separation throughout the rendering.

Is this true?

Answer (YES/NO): NO